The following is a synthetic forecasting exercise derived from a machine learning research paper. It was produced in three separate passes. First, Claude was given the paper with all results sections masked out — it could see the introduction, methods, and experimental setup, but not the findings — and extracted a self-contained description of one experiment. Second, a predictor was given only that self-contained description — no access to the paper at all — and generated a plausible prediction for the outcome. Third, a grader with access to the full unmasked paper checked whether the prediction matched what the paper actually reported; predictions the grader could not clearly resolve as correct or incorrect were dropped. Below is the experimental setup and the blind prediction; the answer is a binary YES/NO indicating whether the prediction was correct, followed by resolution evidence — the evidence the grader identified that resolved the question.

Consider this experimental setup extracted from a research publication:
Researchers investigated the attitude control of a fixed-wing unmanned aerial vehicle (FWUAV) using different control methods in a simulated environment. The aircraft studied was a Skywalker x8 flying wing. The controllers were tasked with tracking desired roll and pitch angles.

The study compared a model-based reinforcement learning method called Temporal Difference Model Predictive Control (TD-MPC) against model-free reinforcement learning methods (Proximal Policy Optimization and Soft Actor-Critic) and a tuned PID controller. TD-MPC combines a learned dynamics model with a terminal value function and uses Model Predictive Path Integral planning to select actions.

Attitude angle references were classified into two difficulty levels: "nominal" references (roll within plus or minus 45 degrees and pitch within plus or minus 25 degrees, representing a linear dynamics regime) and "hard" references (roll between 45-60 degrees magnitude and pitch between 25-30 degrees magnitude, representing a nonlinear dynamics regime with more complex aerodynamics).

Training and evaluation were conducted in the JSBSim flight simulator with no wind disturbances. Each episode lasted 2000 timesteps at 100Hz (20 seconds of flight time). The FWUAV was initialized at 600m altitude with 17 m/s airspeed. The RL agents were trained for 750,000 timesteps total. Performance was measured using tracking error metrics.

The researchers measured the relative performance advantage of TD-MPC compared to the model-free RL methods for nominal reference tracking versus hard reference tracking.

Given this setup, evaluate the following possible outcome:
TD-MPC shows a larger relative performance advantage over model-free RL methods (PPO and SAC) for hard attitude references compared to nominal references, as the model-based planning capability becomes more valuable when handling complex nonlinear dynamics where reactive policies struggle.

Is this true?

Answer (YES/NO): YES